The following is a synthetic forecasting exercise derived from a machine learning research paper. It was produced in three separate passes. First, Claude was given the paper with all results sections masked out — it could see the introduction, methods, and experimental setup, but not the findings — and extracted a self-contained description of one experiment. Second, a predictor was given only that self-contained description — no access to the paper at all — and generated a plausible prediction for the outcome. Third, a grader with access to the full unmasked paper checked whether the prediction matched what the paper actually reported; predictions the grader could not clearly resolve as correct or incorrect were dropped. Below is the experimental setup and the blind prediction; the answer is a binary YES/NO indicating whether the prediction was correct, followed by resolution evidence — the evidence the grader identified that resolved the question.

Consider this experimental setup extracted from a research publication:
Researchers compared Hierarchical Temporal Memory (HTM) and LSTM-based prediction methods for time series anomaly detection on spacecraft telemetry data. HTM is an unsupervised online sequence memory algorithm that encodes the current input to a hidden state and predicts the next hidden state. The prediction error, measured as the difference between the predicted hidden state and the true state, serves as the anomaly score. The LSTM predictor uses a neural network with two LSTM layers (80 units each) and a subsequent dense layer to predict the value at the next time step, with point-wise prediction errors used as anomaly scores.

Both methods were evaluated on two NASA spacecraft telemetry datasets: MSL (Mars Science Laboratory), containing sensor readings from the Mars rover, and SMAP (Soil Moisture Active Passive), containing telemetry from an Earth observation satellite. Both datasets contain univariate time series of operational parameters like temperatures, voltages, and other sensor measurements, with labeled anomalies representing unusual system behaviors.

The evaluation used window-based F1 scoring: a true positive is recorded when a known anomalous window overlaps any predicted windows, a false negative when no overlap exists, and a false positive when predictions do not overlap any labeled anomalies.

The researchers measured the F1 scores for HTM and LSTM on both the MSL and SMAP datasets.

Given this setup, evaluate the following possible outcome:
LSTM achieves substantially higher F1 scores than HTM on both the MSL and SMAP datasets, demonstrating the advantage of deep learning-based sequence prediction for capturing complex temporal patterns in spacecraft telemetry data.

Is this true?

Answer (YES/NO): NO